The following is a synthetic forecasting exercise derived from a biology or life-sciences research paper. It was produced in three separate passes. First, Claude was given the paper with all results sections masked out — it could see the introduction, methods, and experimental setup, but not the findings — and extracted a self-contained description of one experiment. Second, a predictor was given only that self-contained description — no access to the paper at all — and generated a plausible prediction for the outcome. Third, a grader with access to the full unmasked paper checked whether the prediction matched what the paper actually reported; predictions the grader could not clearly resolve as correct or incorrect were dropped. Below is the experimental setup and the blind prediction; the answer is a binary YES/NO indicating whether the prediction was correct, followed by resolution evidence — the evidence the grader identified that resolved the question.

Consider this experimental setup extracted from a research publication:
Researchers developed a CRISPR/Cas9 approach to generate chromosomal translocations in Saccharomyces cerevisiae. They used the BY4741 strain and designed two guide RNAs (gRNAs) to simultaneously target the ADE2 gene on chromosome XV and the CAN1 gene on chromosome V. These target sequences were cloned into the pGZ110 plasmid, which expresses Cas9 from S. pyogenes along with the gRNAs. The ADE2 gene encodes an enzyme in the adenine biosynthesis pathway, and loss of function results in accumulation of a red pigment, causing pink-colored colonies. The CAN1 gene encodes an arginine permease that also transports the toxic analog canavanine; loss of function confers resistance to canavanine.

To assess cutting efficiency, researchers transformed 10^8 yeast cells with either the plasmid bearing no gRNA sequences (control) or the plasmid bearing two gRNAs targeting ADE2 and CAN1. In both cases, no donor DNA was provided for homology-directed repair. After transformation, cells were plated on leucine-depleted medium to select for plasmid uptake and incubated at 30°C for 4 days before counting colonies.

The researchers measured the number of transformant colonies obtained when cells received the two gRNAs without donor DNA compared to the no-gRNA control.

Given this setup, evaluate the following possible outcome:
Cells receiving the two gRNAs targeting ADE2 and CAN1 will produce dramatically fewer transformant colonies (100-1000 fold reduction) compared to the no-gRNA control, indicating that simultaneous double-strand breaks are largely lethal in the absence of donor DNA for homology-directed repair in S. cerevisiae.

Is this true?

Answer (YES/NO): YES